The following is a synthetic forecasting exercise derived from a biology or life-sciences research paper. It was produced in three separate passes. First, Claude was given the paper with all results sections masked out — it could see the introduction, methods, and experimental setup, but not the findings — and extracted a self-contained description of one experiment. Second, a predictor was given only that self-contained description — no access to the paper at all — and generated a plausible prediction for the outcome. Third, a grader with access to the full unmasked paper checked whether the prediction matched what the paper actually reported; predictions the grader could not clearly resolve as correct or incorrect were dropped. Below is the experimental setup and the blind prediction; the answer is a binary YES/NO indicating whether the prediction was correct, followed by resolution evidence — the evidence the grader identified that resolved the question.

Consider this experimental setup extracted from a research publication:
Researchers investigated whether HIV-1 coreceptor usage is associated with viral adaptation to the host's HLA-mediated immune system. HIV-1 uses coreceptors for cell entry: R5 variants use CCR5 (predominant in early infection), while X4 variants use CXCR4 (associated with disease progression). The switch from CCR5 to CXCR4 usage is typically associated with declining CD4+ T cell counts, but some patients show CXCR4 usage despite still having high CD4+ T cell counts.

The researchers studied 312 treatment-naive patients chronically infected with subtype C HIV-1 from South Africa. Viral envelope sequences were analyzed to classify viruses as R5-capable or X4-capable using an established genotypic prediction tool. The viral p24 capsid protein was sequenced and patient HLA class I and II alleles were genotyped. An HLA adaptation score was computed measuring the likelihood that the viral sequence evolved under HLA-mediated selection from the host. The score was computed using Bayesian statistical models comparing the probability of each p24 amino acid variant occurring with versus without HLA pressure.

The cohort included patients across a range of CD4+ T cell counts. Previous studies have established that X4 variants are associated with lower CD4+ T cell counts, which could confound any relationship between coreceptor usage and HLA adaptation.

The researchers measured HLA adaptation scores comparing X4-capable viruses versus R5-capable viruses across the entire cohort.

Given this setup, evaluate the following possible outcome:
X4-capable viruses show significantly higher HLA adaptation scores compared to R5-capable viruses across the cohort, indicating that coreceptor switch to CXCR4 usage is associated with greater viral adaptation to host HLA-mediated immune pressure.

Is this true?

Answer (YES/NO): YES